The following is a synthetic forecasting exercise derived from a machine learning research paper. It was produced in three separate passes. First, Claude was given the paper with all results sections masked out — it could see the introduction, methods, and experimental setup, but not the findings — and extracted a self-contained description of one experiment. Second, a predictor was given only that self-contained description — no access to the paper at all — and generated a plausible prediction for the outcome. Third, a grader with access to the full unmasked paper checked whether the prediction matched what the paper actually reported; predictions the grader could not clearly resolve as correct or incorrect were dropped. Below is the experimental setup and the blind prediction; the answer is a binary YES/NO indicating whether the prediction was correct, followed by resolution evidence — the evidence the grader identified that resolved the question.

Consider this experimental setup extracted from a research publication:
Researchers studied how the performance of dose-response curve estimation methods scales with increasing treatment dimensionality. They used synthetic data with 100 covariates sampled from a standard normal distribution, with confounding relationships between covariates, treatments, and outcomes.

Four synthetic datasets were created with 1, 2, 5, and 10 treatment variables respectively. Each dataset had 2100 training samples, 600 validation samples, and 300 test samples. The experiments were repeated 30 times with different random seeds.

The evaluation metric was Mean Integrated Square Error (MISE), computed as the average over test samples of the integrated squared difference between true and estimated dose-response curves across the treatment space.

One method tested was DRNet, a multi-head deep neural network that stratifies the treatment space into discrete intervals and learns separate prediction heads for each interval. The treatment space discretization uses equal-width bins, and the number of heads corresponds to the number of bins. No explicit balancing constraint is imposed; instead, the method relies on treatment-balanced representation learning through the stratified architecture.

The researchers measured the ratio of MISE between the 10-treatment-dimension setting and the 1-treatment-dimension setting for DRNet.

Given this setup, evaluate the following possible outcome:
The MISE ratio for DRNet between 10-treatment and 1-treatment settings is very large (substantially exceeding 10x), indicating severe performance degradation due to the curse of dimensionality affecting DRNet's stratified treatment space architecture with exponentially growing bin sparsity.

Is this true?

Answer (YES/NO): NO